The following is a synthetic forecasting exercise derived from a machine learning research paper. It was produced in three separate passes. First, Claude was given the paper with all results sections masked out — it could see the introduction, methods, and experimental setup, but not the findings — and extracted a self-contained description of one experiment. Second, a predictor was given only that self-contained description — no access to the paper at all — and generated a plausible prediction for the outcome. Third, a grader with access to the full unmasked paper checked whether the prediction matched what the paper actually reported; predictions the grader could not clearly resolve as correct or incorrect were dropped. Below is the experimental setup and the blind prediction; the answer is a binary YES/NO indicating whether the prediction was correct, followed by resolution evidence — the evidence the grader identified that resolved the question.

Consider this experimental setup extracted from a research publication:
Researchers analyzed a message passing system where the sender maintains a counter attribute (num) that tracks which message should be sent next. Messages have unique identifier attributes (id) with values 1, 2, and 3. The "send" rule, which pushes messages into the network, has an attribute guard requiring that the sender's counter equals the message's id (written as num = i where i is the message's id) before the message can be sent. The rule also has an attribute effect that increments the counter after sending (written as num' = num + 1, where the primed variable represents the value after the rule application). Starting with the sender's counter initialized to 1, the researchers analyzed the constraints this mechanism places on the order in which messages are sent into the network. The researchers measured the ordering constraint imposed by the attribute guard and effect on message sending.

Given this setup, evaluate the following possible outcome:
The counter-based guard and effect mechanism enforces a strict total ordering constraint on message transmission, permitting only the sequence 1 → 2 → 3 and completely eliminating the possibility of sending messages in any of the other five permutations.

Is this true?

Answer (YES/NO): YES